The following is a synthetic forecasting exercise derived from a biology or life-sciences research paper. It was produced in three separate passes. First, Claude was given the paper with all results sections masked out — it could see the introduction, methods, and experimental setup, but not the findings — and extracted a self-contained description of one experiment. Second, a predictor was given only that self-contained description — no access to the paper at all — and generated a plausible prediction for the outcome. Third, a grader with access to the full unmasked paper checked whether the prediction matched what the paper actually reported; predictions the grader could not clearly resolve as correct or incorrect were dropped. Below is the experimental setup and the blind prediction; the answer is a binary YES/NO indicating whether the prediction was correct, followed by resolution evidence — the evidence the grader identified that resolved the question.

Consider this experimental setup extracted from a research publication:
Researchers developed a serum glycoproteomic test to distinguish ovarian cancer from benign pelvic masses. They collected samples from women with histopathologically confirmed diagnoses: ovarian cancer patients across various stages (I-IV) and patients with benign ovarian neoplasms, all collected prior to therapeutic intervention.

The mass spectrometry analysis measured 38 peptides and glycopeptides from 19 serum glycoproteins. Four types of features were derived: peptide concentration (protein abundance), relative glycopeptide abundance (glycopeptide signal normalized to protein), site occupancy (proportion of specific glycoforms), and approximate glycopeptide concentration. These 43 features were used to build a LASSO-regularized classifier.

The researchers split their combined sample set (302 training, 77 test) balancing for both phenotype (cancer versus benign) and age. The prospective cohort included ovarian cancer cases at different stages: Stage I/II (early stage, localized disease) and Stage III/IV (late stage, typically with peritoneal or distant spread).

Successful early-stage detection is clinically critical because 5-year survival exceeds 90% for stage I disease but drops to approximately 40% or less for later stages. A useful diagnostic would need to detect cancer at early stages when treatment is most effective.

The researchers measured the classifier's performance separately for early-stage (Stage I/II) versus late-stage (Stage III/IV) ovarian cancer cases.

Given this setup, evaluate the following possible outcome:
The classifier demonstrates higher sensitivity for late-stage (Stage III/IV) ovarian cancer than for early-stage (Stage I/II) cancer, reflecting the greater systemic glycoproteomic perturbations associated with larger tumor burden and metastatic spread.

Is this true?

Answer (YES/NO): YES